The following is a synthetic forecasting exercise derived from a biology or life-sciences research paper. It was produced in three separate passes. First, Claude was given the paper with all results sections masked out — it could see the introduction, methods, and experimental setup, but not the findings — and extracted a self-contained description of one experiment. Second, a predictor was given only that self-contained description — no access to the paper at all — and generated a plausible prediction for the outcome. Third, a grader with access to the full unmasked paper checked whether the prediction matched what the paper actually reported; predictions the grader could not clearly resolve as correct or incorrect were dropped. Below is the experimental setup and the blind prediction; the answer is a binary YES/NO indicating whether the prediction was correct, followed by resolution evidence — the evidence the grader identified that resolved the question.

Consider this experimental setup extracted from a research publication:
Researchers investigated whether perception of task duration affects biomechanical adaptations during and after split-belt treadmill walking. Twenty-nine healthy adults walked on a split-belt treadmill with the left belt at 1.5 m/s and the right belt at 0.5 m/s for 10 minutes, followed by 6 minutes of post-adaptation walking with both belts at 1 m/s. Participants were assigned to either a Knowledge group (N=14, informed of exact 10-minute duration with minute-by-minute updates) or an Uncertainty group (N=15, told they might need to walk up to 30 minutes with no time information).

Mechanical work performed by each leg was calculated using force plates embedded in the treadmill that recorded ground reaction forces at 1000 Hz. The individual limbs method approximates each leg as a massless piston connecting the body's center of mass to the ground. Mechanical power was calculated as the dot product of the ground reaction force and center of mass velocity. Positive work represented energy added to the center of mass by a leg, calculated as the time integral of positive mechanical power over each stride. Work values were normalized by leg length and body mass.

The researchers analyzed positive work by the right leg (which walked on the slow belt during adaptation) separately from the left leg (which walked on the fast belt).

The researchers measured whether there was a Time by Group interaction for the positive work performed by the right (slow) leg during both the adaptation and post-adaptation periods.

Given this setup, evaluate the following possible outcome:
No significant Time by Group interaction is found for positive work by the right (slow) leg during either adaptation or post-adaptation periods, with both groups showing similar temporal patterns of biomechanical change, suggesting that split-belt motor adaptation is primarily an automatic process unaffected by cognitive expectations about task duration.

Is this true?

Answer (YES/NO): NO